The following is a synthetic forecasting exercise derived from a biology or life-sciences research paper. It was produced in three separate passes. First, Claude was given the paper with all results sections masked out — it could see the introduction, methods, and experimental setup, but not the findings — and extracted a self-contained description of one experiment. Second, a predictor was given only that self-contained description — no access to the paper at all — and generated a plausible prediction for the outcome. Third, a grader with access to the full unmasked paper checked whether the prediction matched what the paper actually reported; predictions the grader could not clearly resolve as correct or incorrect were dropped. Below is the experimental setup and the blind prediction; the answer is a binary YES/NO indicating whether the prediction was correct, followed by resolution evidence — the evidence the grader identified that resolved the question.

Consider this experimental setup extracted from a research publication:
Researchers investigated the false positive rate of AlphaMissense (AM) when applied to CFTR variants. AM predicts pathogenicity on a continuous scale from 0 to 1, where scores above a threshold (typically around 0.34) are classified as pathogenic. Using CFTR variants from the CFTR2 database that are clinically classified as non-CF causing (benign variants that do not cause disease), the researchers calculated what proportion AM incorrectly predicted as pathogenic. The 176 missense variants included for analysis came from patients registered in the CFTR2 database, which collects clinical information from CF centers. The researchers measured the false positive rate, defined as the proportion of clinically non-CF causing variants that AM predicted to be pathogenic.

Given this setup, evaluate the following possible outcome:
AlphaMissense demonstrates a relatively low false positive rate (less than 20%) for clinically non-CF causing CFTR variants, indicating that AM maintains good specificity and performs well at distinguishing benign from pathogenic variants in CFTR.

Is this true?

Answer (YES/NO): NO